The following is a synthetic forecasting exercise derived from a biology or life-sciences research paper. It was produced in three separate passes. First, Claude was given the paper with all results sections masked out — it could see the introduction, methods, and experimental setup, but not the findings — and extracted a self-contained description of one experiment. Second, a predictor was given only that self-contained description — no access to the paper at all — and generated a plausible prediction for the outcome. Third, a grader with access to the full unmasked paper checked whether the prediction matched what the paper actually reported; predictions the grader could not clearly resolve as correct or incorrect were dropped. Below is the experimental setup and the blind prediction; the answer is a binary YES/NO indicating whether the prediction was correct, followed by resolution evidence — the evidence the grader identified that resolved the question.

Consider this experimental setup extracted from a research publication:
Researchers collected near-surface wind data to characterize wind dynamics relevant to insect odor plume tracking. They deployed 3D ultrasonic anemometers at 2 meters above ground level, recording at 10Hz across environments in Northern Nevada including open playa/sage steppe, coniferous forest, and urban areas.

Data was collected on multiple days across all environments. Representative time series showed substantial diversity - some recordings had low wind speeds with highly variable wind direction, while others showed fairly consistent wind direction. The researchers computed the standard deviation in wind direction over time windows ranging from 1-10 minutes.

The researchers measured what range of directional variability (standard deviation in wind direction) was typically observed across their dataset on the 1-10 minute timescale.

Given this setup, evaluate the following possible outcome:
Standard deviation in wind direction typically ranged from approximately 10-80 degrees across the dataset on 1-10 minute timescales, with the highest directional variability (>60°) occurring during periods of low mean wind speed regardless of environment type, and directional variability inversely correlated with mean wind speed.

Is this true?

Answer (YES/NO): NO